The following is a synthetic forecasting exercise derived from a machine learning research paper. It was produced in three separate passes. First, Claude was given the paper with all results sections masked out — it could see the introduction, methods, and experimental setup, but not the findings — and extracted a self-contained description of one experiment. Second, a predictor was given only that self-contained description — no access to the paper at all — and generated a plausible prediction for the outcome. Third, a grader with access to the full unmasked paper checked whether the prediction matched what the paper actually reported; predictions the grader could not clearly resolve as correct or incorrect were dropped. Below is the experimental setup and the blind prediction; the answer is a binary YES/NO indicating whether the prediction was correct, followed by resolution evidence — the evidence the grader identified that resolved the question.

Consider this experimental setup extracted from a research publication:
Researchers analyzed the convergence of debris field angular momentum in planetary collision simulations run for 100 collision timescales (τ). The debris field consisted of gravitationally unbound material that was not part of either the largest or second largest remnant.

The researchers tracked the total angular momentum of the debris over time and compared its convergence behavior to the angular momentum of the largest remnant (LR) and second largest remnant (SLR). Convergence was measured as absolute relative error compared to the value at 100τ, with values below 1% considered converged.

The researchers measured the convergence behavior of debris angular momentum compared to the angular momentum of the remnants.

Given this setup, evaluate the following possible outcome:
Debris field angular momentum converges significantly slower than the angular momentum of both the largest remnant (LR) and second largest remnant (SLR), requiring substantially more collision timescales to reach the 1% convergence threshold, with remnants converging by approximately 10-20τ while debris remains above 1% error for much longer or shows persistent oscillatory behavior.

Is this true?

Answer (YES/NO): NO